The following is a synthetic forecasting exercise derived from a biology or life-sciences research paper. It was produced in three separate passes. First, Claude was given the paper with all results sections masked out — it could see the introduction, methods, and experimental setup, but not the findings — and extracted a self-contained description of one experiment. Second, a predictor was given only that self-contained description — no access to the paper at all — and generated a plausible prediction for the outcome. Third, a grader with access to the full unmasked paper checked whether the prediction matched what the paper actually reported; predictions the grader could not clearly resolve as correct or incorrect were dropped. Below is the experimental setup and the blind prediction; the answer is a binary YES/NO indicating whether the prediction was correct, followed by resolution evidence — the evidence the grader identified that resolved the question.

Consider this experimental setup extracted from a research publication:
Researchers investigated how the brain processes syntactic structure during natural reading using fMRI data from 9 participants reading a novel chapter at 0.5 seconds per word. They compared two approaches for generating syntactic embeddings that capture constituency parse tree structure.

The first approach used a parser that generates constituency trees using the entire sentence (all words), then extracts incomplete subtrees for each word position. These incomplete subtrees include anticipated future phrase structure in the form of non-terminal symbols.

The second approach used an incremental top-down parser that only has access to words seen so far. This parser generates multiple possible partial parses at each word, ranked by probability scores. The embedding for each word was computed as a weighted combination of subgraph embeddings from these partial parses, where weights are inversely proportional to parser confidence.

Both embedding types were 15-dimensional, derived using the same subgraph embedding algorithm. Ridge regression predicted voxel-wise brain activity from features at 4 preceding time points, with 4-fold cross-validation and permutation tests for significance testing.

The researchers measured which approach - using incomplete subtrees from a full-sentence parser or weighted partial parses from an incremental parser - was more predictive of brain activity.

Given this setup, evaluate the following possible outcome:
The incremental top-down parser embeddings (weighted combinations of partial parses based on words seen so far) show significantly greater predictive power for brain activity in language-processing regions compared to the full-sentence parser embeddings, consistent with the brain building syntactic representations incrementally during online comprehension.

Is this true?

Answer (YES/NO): NO